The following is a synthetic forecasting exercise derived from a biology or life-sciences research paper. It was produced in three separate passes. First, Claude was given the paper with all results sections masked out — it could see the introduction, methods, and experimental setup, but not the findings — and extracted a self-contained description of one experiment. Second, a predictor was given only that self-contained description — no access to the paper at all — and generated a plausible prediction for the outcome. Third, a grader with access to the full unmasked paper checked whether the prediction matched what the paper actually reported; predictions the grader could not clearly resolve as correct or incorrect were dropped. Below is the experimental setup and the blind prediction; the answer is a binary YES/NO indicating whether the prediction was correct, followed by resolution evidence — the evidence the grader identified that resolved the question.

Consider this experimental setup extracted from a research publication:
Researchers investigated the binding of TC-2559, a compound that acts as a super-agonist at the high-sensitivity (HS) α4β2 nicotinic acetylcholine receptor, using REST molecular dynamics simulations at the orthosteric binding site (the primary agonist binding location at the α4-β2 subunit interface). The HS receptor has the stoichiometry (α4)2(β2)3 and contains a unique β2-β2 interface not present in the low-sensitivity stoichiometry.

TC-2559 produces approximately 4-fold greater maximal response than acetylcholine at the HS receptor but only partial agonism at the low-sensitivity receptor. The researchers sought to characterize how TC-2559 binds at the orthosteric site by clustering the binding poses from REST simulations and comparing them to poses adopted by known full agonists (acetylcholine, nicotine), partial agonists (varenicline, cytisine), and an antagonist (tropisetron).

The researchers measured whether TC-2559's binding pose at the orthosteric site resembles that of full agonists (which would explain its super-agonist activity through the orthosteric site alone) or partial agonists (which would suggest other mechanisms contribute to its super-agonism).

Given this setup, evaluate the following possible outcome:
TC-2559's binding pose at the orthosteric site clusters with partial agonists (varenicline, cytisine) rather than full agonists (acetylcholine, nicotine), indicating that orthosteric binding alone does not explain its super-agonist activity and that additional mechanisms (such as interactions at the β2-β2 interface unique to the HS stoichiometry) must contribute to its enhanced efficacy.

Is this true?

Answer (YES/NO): YES